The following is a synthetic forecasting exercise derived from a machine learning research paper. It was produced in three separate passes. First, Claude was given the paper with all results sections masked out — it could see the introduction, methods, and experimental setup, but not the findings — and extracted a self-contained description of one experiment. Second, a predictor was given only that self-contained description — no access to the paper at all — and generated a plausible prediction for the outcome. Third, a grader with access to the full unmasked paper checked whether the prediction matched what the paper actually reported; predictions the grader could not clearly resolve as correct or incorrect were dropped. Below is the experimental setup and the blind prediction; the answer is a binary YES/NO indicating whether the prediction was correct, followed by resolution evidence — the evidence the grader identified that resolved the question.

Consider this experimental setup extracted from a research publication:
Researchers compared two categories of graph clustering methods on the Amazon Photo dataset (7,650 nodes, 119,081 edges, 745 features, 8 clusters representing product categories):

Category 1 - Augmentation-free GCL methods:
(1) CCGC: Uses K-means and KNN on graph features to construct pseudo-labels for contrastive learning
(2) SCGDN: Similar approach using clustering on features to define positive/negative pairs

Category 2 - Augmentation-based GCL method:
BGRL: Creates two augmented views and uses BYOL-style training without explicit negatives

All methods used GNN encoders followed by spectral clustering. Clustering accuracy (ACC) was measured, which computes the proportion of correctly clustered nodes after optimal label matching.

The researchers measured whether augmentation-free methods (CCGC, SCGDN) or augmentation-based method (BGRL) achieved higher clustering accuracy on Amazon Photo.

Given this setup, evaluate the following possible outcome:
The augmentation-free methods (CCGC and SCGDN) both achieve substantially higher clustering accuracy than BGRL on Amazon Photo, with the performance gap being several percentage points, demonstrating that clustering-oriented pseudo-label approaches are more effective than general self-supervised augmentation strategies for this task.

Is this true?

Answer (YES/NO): NO